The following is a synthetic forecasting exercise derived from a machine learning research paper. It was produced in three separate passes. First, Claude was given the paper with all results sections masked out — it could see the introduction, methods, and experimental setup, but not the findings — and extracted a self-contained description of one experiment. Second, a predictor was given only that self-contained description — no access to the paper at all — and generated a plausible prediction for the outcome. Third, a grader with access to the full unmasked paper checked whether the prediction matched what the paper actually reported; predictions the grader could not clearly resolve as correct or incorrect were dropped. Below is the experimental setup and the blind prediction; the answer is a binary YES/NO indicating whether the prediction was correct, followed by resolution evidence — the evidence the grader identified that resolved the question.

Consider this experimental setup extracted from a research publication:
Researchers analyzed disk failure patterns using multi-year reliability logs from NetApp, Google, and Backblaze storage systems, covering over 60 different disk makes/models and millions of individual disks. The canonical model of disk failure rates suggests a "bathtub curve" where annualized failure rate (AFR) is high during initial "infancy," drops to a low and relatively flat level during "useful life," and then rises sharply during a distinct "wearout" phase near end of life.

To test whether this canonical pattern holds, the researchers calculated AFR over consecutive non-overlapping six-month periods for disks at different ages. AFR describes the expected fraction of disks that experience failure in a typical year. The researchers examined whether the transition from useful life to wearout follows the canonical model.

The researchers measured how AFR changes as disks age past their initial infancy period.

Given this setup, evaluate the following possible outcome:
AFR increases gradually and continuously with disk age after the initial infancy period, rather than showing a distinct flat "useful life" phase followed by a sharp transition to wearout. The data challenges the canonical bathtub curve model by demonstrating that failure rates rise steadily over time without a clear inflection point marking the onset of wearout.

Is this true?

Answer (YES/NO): YES